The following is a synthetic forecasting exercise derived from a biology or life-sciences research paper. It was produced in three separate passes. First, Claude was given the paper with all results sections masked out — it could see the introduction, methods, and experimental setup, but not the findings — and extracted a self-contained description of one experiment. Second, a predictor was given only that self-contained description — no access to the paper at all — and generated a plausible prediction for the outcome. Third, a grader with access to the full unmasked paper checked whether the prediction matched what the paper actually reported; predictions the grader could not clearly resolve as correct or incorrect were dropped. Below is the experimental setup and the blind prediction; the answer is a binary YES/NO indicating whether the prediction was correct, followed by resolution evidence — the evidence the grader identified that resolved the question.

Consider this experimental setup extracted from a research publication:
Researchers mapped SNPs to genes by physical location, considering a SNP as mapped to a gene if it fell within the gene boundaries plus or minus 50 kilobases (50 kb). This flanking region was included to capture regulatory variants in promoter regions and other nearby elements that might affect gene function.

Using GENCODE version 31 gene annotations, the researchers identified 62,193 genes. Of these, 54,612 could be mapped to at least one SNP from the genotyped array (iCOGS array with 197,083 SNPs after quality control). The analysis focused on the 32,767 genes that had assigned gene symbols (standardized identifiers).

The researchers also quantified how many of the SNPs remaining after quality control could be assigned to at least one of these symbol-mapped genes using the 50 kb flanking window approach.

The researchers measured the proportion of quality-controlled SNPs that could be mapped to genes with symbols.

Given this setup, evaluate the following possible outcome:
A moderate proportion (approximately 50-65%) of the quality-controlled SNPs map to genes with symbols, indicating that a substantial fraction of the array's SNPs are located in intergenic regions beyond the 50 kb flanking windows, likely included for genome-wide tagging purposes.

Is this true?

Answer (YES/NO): NO